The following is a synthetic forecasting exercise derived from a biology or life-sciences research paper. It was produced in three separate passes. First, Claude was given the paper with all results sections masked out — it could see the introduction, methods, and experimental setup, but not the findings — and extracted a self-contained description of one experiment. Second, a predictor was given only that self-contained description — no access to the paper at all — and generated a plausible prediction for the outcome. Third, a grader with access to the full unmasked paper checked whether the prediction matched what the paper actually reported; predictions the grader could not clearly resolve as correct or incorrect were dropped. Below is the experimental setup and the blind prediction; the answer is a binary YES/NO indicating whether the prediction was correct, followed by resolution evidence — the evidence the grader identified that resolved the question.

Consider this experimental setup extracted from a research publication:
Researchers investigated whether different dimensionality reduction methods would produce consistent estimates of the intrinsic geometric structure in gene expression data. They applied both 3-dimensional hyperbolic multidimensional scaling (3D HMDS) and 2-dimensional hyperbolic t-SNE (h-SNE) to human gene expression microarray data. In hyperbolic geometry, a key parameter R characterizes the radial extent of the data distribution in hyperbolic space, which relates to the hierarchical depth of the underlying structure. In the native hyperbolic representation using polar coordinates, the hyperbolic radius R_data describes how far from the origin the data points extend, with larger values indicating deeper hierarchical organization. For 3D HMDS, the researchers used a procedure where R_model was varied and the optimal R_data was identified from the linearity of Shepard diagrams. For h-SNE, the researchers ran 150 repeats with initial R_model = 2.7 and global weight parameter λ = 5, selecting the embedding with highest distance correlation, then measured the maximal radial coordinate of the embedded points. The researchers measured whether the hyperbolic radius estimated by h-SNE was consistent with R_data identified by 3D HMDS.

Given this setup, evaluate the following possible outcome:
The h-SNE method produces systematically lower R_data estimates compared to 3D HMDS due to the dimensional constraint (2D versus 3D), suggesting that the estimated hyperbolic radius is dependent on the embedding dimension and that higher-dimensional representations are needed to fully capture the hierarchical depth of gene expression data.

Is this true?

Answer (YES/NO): NO